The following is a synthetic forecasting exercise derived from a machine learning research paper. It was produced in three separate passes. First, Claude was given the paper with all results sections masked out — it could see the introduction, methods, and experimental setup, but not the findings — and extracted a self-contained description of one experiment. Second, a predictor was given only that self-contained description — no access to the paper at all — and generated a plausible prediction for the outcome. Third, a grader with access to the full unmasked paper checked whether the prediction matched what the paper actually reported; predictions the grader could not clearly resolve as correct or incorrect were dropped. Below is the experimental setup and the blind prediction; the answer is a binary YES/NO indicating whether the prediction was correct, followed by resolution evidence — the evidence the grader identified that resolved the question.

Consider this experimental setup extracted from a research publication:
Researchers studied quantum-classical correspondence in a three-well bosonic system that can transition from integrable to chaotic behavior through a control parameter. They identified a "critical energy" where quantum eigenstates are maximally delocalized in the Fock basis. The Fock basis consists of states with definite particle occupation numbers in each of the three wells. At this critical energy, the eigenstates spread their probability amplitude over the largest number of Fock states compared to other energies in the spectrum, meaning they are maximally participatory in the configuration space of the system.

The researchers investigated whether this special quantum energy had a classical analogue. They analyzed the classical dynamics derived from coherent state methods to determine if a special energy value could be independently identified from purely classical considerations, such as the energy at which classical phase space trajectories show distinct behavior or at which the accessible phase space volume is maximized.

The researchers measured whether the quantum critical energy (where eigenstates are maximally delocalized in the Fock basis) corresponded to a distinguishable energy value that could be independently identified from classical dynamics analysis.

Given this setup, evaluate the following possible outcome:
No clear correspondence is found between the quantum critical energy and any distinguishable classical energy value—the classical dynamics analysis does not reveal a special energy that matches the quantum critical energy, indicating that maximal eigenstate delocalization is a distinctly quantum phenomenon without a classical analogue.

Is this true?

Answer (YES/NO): NO